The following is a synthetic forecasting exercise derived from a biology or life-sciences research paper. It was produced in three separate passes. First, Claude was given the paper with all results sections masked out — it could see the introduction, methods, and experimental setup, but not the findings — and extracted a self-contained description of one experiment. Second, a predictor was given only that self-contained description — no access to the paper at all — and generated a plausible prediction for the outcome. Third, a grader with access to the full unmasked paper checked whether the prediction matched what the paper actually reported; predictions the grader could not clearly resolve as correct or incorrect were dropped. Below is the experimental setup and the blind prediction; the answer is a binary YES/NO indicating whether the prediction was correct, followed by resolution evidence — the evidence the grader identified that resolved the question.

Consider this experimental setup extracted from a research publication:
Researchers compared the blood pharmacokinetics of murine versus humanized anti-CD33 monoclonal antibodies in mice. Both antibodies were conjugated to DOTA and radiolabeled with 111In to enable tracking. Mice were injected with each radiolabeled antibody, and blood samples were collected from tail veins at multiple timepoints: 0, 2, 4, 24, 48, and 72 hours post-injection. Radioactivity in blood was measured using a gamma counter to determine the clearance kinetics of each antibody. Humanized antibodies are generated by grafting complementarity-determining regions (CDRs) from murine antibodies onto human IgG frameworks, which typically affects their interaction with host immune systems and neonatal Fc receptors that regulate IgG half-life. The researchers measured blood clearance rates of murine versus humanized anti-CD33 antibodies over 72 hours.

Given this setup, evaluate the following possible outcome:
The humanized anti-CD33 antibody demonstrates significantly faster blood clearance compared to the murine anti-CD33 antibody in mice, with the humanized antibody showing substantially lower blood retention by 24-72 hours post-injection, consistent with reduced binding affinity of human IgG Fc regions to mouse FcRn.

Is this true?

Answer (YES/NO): YES